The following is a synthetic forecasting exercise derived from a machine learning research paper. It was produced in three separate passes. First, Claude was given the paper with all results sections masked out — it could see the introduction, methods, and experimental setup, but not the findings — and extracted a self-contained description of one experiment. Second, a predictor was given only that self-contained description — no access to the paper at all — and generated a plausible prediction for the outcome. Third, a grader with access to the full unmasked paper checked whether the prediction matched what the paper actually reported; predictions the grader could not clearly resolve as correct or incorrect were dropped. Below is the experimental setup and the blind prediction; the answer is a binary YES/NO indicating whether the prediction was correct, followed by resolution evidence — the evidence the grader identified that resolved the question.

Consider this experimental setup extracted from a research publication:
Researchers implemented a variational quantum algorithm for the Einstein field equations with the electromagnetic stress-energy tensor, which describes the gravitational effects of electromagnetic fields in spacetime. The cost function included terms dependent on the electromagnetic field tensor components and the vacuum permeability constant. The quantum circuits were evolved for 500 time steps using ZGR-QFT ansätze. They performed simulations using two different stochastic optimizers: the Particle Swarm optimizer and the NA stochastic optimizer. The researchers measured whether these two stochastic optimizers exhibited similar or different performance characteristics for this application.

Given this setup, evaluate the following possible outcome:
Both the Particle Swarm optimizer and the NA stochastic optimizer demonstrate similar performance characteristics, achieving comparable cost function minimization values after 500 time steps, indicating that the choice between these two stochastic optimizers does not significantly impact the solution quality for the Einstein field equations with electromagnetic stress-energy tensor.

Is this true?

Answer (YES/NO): YES